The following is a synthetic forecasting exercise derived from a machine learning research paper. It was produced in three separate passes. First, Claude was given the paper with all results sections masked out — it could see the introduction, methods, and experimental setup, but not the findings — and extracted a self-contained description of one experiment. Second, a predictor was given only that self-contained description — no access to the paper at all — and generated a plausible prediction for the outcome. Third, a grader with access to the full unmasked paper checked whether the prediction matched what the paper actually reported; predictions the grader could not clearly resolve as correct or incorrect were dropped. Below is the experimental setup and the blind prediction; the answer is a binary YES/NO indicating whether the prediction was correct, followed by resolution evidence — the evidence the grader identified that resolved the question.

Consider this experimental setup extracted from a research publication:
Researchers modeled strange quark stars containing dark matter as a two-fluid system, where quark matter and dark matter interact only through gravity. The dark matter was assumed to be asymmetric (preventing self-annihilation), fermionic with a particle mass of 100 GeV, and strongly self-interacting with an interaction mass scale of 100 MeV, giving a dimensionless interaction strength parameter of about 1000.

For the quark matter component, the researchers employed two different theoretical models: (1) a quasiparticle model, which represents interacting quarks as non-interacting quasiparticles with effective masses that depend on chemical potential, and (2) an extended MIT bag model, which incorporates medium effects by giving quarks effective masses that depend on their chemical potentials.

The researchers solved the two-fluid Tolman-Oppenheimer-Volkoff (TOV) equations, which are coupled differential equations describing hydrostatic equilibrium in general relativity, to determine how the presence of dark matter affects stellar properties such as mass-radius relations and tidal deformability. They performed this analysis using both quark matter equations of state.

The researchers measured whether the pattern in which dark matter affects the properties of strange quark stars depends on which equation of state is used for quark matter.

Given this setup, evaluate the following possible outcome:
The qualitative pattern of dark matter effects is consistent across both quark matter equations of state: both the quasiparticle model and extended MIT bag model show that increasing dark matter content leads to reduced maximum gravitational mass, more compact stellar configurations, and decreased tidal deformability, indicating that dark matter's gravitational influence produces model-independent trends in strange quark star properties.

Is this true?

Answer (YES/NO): YES